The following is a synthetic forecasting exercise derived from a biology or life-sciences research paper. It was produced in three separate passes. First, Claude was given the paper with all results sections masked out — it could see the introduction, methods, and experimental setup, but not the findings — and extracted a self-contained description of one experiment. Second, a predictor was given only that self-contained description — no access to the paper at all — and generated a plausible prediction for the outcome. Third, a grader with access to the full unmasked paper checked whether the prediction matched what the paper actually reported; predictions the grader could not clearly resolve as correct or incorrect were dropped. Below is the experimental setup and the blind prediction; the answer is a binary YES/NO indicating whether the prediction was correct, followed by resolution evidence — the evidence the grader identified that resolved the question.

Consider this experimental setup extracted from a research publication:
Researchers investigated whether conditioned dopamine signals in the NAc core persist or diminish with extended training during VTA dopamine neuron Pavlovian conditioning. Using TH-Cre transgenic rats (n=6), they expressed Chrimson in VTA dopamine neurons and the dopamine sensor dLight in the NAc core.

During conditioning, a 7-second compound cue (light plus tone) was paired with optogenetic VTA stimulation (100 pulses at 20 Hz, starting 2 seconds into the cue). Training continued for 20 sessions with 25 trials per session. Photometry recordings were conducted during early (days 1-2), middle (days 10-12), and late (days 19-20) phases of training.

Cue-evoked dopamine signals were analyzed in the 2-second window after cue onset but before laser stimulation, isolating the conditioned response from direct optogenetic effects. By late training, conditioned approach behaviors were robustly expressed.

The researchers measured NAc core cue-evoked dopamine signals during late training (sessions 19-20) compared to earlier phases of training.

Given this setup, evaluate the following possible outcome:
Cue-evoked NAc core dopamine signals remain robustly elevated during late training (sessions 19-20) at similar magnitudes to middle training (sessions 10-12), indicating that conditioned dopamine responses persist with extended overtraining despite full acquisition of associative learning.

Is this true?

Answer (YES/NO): YES